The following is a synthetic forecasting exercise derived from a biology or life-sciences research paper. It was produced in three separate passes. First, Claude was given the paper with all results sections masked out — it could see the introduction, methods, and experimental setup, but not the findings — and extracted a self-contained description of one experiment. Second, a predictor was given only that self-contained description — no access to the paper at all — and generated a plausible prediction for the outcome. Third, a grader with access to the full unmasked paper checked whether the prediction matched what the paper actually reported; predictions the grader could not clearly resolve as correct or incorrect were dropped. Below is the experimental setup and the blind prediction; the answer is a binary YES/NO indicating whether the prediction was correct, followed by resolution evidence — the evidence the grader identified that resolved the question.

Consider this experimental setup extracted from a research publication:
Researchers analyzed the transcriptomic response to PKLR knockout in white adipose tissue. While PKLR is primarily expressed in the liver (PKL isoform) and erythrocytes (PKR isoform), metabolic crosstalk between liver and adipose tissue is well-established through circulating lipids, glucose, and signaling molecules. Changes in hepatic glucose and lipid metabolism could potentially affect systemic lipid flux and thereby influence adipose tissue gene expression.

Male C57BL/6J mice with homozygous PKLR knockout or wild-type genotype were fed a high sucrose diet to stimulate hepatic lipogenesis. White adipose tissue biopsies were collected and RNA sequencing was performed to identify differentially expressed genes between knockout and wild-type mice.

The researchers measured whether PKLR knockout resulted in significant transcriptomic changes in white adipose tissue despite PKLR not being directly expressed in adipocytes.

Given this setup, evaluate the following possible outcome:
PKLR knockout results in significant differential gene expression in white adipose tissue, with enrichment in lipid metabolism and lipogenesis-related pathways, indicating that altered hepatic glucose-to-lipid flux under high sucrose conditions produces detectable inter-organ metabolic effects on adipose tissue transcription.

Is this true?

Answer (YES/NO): NO